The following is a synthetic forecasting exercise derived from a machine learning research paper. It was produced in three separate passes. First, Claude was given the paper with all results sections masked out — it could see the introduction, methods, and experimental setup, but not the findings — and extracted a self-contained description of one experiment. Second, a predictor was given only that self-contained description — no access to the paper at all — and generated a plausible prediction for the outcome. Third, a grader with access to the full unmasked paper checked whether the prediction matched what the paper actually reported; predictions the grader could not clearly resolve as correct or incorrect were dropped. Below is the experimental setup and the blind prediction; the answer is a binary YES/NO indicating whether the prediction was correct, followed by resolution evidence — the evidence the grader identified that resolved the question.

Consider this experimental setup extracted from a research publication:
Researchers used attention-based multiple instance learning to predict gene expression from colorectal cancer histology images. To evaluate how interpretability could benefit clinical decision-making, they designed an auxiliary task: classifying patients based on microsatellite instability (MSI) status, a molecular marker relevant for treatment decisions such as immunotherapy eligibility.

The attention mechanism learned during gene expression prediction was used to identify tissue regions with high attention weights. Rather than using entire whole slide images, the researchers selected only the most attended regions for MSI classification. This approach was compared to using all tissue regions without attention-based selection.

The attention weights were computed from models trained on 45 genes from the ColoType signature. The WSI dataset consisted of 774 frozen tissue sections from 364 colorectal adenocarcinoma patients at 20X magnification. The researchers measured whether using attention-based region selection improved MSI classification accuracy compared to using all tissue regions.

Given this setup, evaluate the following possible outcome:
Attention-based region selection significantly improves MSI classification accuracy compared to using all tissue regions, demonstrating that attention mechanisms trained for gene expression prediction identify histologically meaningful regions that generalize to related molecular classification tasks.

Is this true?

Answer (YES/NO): YES